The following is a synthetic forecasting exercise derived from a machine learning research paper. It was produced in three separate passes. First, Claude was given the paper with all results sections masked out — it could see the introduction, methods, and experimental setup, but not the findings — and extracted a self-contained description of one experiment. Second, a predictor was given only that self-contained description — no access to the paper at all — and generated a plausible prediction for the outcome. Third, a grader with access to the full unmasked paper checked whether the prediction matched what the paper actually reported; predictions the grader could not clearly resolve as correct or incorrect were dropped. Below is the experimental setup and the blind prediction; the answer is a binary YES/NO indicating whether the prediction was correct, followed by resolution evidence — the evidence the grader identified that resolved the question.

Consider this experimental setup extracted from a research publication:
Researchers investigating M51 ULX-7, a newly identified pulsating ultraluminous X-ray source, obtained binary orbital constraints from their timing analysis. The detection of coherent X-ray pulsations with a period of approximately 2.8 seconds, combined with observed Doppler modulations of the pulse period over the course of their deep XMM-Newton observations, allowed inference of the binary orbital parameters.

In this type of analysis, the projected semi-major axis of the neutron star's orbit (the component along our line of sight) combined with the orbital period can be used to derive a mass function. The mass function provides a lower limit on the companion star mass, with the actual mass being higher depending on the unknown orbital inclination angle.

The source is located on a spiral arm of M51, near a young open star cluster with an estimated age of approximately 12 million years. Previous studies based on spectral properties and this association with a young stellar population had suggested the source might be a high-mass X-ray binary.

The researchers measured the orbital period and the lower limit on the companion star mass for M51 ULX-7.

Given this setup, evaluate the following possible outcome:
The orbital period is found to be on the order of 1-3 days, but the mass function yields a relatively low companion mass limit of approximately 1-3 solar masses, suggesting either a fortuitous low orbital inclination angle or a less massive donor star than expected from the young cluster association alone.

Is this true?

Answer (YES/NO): NO